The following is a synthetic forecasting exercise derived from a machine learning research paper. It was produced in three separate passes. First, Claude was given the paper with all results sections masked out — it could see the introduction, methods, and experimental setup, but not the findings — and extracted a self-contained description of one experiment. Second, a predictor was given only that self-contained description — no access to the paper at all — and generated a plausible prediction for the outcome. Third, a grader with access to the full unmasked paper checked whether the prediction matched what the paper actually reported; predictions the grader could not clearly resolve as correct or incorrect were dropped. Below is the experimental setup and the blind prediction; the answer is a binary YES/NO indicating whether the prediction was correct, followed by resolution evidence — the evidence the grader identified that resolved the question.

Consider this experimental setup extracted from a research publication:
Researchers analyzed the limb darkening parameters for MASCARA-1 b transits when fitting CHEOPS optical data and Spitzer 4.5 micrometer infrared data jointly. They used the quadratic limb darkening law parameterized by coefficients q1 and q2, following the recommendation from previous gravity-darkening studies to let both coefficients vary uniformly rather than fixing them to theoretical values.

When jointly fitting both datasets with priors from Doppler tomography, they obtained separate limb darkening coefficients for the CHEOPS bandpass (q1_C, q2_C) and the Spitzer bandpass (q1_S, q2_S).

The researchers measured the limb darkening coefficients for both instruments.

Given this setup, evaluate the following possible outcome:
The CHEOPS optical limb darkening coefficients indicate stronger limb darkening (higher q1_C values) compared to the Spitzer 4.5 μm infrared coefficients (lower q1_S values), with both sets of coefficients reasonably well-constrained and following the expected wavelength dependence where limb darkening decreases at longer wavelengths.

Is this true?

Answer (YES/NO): NO